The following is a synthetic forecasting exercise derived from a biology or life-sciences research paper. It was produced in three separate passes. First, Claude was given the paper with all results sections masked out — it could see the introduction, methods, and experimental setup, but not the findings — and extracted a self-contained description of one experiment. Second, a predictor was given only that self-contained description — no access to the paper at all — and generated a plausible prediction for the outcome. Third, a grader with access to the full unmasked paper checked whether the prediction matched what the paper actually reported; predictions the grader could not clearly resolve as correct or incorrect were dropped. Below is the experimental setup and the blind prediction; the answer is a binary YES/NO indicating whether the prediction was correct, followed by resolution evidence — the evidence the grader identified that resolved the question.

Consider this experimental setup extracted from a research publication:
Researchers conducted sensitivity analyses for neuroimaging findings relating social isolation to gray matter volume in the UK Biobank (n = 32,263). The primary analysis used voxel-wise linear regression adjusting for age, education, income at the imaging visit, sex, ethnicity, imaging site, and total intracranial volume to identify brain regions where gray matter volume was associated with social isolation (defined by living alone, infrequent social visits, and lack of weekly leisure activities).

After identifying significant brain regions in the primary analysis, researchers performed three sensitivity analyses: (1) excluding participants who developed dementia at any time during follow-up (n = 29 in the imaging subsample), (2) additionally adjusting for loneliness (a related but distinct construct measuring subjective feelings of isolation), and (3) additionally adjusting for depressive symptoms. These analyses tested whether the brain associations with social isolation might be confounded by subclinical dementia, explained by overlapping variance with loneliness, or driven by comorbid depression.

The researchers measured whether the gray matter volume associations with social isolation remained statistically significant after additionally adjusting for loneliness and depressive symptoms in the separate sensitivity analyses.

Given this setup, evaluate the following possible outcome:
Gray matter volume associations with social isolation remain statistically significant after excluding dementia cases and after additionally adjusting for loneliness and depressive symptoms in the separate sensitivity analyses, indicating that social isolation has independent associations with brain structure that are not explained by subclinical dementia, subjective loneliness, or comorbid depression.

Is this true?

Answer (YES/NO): YES